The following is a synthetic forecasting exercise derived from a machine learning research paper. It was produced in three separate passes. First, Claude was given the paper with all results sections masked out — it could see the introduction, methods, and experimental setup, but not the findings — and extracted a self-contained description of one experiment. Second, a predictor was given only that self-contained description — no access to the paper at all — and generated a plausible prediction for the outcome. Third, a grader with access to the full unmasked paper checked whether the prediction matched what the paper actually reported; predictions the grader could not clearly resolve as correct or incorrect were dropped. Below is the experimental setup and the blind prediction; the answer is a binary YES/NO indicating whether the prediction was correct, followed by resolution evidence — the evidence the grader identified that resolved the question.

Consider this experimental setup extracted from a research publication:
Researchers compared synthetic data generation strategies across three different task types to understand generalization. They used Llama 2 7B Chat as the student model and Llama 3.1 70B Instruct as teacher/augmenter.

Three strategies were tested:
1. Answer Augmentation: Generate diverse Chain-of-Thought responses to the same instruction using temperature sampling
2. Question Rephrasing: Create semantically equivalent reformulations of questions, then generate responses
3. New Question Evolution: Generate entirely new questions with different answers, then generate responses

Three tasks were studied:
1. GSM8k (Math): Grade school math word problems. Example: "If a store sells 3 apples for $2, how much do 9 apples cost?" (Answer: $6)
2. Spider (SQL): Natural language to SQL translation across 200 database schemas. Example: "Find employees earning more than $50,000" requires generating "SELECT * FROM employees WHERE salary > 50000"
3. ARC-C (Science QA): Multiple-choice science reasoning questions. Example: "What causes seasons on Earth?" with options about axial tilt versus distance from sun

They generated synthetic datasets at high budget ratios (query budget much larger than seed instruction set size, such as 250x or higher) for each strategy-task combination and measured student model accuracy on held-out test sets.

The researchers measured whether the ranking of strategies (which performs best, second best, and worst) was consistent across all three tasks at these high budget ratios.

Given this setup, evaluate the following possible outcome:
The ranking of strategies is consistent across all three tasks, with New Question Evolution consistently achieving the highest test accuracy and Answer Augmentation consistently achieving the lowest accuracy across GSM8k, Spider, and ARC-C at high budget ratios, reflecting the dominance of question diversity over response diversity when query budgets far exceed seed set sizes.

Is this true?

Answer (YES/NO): NO